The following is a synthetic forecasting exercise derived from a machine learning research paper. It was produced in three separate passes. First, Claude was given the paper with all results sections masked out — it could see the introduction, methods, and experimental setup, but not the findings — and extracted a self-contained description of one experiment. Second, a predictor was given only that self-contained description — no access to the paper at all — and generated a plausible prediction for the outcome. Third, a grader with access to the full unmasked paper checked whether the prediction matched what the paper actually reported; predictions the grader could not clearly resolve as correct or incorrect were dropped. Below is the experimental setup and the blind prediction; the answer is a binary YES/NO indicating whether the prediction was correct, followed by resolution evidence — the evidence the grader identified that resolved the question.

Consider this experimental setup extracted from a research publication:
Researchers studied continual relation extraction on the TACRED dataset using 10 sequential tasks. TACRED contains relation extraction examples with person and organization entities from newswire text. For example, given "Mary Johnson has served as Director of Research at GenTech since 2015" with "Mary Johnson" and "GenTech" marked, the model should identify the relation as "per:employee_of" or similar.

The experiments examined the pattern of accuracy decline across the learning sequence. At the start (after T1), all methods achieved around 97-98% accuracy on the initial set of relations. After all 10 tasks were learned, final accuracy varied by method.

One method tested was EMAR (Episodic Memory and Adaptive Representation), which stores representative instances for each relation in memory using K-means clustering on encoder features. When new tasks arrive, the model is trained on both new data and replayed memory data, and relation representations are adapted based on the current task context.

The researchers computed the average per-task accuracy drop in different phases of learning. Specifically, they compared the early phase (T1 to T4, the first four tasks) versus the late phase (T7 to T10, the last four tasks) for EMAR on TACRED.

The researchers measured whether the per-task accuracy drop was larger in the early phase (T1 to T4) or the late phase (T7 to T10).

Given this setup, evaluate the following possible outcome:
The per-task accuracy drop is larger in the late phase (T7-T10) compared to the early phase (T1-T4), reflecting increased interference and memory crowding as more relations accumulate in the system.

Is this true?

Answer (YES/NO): NO